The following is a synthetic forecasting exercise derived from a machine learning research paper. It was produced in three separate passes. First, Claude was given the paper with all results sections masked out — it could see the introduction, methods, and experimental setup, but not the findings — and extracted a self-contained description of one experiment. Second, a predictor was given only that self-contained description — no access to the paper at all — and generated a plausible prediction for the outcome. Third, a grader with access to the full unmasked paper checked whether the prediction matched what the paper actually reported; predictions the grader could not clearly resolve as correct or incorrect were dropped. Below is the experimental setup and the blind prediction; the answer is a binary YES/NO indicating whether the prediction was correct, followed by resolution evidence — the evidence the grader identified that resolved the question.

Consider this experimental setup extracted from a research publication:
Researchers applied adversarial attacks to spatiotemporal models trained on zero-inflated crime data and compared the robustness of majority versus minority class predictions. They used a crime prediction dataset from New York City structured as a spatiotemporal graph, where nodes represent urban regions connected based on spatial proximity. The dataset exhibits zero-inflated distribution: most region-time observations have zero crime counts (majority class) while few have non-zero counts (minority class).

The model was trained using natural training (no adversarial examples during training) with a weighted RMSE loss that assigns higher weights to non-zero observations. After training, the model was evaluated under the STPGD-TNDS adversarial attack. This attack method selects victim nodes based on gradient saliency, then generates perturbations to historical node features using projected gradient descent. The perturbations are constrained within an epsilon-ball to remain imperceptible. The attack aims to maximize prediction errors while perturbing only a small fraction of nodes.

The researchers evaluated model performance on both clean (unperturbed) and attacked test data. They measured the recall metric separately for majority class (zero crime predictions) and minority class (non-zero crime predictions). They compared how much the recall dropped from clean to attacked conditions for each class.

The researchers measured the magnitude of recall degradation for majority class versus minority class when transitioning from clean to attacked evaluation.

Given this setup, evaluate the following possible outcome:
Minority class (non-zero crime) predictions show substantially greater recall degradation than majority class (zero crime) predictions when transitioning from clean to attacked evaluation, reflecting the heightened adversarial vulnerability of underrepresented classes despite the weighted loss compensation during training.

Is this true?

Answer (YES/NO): YES